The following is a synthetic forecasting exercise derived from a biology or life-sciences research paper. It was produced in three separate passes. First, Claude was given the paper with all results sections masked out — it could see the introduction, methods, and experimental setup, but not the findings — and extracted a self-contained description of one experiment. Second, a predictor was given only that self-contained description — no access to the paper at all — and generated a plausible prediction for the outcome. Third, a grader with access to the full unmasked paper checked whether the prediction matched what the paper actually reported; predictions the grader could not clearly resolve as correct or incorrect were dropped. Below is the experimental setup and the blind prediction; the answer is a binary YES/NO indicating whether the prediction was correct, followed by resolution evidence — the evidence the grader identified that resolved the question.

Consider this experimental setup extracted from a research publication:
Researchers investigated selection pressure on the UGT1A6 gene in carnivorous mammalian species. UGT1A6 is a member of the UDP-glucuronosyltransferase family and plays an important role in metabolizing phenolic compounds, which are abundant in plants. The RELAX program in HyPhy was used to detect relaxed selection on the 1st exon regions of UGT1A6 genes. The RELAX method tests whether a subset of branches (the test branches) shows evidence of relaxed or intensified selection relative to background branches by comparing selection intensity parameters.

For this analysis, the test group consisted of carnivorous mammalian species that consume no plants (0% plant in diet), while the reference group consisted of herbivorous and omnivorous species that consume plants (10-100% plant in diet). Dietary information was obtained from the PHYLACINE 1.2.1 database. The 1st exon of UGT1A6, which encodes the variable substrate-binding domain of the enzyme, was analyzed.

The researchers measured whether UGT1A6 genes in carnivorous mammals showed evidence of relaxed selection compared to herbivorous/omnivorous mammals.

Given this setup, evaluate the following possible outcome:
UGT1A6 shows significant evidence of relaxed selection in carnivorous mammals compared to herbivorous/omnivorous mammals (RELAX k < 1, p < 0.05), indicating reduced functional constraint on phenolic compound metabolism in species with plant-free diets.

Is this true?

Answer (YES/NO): NO